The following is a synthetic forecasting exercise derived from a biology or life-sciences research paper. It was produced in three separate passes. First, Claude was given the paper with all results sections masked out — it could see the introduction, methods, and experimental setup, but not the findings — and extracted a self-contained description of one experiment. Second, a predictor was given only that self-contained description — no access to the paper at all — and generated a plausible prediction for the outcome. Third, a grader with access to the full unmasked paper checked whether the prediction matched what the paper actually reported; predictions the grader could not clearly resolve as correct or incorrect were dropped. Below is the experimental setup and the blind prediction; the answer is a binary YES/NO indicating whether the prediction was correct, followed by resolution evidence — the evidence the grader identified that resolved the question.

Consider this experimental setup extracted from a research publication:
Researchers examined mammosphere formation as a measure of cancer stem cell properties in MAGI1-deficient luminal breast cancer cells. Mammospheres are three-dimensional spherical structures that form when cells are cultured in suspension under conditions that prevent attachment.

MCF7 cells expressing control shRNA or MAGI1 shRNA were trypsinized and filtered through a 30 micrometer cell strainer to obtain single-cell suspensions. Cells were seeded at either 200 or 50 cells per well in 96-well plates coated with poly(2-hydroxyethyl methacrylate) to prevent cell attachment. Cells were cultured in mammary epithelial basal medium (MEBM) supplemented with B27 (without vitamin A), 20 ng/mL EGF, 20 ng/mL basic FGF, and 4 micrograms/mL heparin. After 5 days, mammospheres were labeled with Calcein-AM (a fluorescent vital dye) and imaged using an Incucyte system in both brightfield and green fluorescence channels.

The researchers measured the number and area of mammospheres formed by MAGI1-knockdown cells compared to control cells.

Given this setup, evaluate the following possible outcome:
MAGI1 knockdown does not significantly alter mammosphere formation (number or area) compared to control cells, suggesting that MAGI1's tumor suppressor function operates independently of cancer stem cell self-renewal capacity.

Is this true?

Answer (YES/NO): NO